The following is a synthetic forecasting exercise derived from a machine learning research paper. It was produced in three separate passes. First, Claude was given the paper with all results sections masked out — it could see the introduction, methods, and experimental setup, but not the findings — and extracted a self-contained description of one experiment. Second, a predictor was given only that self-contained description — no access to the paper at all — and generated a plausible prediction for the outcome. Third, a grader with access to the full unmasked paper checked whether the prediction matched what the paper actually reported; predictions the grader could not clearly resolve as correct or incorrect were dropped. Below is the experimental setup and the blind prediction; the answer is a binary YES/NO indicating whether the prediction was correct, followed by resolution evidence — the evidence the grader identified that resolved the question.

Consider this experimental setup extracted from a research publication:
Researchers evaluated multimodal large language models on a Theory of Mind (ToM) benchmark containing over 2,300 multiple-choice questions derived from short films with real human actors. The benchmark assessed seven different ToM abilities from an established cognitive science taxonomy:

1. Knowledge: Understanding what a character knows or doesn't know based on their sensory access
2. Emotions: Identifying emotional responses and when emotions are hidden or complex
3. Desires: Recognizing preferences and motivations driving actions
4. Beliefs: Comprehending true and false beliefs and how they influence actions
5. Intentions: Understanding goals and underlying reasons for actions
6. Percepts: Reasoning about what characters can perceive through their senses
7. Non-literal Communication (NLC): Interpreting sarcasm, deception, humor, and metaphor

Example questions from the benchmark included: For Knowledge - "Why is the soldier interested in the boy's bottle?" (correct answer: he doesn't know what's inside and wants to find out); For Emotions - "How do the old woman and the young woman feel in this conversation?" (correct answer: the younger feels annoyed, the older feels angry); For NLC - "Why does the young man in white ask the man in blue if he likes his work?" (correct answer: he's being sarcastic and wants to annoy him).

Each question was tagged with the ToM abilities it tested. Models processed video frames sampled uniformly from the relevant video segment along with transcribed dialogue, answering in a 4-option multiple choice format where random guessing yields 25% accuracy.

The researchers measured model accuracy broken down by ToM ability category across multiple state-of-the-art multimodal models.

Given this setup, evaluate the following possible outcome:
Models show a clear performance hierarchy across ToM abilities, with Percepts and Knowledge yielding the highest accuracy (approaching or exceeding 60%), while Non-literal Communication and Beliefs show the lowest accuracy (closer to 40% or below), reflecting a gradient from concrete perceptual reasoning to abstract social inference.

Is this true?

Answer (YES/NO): NO